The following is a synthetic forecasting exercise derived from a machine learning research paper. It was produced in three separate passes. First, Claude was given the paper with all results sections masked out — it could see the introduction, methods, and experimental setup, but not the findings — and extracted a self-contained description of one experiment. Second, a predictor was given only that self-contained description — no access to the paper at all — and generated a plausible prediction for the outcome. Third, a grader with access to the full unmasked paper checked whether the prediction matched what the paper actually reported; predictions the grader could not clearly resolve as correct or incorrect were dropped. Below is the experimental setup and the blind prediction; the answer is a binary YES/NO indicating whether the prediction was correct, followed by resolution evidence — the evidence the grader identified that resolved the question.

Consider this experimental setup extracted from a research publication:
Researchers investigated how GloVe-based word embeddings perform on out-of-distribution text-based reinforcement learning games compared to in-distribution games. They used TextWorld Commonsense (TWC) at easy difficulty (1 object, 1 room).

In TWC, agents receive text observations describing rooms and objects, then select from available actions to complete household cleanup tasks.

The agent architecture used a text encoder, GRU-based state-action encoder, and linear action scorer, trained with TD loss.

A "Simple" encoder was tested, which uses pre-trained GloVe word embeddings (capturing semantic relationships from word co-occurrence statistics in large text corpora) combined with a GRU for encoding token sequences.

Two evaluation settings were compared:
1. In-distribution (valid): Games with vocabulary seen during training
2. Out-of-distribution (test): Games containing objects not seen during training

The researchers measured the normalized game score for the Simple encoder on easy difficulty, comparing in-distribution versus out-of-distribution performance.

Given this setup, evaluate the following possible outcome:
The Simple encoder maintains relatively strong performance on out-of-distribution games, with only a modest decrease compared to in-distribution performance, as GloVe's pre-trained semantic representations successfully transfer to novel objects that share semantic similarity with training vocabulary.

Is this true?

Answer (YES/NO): NO